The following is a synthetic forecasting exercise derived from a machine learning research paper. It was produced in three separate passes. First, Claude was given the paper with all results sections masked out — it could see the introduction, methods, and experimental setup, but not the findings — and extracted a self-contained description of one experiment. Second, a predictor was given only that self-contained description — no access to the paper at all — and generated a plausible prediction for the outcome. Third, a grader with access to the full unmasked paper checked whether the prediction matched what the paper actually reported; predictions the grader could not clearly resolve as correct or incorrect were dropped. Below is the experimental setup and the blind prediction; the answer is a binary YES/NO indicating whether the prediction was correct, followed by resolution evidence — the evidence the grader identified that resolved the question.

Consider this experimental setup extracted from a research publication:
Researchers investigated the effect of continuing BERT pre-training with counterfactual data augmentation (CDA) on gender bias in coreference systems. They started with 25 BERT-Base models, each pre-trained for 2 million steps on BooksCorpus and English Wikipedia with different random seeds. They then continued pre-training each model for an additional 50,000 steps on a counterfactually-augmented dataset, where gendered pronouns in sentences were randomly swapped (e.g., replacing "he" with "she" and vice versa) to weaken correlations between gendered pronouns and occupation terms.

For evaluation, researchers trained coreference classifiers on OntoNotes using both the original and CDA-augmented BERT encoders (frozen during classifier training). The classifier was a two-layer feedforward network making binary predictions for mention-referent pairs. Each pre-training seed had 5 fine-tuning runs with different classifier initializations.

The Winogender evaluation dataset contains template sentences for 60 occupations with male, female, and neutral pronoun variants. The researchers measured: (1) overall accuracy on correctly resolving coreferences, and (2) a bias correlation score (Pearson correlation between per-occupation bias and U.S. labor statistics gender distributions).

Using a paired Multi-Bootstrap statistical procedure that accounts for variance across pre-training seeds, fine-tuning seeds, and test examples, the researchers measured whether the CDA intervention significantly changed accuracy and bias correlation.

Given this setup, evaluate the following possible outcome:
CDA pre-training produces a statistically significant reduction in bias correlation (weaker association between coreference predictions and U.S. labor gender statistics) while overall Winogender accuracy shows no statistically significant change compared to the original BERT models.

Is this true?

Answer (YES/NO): YES